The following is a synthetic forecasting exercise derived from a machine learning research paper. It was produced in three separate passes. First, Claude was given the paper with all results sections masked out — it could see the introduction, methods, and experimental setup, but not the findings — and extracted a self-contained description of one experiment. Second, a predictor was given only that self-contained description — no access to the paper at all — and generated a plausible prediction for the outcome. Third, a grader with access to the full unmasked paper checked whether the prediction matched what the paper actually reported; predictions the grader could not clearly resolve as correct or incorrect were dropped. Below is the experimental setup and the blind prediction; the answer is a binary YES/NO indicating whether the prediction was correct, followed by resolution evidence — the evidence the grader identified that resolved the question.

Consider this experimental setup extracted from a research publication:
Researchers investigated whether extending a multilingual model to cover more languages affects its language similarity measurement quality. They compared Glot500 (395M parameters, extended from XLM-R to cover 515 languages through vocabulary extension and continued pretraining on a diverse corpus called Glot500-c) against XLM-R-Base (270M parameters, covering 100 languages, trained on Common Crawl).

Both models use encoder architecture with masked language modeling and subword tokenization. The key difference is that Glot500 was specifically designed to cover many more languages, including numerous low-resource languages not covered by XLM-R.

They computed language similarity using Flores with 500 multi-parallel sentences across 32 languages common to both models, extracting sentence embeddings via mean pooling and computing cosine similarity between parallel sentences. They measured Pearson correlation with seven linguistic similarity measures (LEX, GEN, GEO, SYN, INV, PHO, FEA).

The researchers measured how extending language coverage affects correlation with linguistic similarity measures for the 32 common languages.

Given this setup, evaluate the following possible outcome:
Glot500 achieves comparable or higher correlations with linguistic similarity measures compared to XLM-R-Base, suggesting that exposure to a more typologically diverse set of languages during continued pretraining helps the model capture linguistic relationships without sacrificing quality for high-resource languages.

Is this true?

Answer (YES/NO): YES